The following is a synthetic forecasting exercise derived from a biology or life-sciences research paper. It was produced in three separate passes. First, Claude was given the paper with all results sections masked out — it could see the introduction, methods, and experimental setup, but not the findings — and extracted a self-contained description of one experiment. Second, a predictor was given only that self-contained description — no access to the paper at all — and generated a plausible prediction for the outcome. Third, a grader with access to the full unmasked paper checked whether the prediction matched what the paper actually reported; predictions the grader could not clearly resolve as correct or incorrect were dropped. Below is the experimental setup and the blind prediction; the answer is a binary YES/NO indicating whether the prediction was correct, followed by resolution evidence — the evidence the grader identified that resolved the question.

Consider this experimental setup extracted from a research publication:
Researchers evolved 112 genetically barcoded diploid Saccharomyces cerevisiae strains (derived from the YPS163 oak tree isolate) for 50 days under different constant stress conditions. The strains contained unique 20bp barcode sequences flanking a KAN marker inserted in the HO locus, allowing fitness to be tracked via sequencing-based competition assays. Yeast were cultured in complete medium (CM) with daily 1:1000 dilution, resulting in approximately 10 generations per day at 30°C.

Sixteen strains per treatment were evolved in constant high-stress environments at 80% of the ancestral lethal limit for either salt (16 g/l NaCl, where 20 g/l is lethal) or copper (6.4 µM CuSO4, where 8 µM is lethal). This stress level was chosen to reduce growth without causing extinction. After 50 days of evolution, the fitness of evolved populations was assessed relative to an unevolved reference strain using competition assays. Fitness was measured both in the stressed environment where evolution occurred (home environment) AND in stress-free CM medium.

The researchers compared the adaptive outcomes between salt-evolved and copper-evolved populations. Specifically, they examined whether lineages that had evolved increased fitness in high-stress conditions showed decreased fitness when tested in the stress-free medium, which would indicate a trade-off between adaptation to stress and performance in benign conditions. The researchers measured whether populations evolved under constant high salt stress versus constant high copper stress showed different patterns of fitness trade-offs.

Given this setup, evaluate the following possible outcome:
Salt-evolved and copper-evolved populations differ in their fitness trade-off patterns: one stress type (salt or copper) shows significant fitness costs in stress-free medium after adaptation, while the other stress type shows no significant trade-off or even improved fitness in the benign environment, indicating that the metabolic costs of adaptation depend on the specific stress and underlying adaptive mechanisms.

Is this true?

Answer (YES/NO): YES